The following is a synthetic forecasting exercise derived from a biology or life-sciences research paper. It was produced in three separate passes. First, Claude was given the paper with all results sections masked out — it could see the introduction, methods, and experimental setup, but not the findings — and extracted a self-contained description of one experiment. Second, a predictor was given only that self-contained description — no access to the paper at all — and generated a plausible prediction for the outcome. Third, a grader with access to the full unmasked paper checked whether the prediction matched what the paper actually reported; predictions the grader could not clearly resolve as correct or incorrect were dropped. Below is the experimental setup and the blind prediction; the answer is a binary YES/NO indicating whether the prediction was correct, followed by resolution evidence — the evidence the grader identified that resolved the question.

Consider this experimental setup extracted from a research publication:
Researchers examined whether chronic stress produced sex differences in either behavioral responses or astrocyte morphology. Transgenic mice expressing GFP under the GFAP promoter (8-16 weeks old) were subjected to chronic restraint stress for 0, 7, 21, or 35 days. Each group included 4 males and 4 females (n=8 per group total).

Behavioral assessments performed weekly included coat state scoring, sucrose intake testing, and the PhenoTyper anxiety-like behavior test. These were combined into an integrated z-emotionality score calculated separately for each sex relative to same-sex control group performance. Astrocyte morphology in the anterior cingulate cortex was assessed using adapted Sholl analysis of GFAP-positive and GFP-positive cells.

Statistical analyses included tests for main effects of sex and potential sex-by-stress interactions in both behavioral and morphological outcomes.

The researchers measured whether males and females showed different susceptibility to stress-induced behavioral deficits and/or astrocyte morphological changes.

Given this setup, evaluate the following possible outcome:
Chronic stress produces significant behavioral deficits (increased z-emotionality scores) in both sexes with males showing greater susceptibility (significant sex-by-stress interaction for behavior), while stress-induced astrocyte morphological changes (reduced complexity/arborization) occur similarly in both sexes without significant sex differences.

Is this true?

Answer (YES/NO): NO